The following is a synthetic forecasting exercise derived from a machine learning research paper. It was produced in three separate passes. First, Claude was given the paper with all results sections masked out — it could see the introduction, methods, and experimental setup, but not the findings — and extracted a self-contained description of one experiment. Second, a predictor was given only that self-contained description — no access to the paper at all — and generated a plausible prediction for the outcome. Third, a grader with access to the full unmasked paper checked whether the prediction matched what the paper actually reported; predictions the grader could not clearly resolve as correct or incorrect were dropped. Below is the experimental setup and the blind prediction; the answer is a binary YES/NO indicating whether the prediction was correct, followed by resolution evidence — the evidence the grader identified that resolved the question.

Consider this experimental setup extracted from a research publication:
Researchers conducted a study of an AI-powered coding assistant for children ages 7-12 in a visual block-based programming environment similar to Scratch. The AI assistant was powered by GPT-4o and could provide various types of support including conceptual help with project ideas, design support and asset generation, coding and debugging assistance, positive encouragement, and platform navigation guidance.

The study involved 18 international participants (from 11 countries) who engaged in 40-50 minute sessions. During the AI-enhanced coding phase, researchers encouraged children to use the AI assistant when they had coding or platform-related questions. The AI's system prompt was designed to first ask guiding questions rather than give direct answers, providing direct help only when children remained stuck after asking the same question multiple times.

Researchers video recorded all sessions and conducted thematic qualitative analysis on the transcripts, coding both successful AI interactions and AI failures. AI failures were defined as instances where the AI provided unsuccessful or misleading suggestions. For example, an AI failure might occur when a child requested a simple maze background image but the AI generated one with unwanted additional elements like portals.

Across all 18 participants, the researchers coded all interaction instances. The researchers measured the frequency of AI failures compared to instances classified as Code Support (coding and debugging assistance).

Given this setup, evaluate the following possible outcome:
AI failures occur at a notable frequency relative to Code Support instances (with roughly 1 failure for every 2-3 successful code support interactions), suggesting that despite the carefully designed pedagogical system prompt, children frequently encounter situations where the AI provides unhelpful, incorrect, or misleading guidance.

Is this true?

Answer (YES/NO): YES